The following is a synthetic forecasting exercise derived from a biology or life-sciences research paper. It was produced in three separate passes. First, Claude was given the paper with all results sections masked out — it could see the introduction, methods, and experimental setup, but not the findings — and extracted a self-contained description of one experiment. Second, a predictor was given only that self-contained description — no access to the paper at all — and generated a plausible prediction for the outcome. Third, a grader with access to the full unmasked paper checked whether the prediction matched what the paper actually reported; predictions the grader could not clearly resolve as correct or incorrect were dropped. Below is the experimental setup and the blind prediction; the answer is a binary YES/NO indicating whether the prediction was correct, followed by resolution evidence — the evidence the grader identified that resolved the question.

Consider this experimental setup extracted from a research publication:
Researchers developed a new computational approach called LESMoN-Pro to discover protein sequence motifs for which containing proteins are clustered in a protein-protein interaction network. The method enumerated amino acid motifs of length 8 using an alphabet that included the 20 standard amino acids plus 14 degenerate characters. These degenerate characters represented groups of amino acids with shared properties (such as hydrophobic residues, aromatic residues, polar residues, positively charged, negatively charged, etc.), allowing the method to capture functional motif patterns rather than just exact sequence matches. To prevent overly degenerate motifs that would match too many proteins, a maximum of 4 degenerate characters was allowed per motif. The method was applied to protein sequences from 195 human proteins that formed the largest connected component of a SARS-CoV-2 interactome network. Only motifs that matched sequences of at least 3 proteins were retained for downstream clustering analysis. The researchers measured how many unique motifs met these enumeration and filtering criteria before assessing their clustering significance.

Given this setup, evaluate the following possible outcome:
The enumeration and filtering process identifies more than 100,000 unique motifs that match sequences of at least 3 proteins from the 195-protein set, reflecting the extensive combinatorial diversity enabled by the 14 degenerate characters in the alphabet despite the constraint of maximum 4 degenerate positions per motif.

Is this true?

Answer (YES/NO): YES